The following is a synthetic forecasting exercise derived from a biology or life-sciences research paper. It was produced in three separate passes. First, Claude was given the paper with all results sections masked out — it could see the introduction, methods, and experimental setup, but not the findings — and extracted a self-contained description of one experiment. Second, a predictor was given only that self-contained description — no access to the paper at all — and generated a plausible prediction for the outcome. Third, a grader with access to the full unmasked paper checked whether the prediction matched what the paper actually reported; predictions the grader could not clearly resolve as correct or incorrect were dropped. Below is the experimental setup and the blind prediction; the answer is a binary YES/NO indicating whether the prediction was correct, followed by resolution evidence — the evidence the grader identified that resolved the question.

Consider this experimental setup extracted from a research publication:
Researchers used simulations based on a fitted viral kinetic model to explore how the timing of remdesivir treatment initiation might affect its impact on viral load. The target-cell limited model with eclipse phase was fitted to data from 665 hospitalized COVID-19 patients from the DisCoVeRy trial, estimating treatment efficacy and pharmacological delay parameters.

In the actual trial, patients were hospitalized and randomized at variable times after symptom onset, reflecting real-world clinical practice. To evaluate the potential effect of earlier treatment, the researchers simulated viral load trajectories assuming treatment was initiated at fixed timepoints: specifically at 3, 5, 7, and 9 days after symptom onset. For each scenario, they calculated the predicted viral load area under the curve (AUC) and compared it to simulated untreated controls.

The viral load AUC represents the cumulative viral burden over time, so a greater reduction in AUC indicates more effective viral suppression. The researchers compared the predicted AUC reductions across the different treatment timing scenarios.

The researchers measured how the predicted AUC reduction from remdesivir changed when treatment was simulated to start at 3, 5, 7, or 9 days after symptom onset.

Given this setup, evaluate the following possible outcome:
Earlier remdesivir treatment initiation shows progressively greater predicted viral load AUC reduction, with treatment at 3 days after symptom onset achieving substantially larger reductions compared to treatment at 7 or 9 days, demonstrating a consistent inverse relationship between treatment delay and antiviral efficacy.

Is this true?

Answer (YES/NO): NO